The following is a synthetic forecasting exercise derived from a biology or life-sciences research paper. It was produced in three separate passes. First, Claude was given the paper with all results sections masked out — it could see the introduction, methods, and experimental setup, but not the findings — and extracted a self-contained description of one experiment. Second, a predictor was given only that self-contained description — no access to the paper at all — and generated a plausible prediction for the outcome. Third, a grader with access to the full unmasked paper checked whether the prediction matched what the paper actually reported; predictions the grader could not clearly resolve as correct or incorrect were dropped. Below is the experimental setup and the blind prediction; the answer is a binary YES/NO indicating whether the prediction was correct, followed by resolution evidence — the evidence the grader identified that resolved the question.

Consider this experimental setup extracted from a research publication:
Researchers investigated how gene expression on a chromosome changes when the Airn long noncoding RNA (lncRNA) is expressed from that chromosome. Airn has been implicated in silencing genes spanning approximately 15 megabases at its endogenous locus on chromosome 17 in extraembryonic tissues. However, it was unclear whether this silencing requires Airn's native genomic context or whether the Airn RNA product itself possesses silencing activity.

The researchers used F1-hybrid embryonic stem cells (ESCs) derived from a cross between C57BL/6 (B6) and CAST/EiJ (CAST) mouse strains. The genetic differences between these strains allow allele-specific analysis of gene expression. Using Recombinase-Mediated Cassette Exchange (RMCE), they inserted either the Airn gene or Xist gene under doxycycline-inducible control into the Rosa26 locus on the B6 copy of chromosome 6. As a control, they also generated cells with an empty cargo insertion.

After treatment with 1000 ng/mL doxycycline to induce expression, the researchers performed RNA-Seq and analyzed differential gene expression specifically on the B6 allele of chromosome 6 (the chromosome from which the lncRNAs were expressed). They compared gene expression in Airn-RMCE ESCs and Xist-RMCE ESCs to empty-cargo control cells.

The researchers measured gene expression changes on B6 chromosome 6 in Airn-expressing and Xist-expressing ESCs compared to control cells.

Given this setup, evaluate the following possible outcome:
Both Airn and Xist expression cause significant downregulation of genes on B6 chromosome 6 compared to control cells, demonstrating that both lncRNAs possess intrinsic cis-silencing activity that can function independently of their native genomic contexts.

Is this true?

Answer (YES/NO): NO